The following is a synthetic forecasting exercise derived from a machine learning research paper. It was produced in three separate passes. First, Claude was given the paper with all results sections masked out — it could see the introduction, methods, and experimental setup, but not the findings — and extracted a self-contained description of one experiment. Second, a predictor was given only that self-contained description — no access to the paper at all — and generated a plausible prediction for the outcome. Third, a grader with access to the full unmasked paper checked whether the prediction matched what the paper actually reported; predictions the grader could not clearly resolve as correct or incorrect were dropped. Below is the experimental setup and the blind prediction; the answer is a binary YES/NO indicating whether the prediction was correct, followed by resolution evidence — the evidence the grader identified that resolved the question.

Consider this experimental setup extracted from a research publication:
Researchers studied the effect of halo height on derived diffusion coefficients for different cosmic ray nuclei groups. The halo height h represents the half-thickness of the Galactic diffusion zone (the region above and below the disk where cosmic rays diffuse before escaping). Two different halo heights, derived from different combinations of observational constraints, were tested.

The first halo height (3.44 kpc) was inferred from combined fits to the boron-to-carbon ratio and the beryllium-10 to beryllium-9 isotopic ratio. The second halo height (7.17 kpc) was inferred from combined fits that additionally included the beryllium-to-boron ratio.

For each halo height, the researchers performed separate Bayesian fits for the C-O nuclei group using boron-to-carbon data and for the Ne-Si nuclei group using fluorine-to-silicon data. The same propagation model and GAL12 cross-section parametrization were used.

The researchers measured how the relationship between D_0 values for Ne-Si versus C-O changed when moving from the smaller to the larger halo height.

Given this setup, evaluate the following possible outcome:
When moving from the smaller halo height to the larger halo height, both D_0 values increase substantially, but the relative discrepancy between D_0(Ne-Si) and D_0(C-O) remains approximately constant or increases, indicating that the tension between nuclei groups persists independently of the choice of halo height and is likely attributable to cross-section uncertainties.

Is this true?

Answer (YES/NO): NO